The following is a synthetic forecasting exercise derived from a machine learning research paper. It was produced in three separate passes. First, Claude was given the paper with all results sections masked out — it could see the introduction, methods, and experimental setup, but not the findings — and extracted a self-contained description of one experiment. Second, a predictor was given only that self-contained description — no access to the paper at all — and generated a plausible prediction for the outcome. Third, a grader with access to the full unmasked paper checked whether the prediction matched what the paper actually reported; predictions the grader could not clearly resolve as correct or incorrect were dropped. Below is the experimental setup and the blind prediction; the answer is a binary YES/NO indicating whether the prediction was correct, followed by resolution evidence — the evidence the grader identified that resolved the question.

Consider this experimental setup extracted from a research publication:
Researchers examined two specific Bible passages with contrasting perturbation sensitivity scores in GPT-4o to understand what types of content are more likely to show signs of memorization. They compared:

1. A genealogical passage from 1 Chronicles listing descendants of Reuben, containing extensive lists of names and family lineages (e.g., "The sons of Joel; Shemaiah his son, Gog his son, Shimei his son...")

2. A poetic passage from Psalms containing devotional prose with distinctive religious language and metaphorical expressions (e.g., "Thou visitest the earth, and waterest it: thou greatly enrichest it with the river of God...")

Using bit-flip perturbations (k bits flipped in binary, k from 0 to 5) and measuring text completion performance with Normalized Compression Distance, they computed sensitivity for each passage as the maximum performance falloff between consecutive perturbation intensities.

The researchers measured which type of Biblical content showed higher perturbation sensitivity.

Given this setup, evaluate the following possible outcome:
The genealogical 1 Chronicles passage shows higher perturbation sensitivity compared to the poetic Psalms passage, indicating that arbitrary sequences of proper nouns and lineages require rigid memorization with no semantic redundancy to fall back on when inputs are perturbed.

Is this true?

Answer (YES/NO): NO